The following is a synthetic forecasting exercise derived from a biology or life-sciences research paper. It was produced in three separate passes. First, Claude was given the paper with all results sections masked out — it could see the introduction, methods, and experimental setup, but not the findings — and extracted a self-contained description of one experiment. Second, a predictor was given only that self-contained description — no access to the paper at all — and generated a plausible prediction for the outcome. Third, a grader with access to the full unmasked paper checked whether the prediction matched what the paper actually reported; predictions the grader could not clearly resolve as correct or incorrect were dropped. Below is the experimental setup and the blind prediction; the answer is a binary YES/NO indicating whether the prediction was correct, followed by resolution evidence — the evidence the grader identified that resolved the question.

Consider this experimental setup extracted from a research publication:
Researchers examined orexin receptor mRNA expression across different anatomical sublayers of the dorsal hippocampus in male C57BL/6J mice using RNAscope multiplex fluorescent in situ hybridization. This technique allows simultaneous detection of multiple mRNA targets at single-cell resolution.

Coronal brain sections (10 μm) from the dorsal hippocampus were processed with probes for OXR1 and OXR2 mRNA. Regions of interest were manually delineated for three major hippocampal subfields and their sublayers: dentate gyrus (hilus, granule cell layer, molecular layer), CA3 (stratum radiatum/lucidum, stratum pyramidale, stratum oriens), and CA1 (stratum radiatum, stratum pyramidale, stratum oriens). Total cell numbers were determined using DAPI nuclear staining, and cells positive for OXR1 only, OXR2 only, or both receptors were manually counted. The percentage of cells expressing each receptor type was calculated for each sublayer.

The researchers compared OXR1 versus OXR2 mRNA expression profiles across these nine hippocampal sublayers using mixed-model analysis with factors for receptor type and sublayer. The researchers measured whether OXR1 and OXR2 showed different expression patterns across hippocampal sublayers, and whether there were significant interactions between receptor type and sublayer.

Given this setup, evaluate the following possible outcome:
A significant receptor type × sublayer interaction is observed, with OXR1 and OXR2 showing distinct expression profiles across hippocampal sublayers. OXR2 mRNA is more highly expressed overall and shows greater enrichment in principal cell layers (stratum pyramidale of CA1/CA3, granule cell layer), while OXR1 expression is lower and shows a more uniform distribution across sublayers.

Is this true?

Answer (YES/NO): NO